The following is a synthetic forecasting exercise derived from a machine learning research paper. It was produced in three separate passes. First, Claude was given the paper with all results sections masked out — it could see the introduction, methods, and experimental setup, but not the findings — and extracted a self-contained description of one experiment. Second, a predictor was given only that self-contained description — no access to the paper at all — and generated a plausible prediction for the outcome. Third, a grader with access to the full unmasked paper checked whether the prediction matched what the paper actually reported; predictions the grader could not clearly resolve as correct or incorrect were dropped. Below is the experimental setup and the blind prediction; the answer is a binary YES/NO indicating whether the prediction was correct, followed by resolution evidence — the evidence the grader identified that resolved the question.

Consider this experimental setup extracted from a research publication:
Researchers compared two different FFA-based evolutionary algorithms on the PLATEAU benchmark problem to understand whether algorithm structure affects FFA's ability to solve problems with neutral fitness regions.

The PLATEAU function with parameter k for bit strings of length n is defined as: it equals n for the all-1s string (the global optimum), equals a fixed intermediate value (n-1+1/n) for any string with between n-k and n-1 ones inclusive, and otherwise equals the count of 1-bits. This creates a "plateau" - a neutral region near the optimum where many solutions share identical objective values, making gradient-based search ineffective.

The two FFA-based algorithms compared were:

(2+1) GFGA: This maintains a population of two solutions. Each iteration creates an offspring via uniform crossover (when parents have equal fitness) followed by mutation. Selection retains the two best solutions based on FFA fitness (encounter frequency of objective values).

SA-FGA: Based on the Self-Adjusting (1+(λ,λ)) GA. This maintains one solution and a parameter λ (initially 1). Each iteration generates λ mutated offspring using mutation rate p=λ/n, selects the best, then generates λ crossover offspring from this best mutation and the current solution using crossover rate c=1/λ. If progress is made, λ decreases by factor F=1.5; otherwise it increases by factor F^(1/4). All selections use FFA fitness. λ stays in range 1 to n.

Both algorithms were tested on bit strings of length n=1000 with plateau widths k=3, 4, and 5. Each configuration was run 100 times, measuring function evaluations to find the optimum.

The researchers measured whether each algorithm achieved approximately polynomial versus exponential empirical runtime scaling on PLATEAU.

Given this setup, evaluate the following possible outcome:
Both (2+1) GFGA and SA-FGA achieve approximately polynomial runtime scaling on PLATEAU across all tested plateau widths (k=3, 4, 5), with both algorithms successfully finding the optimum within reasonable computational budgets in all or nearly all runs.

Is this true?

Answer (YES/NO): NO